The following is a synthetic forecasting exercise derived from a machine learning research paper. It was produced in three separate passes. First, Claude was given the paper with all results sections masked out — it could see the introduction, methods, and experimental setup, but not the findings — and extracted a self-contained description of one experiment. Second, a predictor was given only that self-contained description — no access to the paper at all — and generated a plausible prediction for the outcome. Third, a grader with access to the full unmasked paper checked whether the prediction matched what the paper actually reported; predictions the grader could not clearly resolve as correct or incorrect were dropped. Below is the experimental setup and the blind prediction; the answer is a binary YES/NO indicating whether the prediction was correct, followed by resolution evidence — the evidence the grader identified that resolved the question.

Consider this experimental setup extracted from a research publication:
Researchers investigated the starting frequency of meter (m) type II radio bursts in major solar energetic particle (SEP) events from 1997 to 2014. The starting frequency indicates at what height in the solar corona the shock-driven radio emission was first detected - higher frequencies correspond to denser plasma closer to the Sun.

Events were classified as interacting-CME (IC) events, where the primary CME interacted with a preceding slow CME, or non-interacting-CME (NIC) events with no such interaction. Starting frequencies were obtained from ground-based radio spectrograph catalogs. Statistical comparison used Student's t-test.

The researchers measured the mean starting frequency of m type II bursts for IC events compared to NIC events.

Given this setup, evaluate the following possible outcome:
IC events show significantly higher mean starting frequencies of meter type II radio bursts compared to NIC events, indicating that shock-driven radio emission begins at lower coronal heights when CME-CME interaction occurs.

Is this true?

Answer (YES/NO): NO